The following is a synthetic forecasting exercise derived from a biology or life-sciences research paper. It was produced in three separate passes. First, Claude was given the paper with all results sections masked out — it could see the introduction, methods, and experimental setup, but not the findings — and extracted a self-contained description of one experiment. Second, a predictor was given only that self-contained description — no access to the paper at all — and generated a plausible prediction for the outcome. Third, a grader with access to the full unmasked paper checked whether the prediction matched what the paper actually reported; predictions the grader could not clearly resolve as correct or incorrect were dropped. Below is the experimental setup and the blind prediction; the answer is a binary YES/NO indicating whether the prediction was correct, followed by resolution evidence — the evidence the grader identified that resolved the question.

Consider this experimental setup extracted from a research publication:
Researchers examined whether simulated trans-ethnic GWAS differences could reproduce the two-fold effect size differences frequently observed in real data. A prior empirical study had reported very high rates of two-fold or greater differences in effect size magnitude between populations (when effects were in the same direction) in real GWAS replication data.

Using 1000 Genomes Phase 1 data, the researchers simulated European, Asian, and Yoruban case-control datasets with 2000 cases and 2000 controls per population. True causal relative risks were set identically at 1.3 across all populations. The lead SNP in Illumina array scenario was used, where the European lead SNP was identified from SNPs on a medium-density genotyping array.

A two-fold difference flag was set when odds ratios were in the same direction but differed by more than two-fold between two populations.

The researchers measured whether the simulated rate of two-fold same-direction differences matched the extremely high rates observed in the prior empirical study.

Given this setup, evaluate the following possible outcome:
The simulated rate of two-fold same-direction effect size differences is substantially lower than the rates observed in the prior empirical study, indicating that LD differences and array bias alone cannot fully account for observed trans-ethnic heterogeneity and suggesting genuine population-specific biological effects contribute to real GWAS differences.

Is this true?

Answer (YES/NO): NO